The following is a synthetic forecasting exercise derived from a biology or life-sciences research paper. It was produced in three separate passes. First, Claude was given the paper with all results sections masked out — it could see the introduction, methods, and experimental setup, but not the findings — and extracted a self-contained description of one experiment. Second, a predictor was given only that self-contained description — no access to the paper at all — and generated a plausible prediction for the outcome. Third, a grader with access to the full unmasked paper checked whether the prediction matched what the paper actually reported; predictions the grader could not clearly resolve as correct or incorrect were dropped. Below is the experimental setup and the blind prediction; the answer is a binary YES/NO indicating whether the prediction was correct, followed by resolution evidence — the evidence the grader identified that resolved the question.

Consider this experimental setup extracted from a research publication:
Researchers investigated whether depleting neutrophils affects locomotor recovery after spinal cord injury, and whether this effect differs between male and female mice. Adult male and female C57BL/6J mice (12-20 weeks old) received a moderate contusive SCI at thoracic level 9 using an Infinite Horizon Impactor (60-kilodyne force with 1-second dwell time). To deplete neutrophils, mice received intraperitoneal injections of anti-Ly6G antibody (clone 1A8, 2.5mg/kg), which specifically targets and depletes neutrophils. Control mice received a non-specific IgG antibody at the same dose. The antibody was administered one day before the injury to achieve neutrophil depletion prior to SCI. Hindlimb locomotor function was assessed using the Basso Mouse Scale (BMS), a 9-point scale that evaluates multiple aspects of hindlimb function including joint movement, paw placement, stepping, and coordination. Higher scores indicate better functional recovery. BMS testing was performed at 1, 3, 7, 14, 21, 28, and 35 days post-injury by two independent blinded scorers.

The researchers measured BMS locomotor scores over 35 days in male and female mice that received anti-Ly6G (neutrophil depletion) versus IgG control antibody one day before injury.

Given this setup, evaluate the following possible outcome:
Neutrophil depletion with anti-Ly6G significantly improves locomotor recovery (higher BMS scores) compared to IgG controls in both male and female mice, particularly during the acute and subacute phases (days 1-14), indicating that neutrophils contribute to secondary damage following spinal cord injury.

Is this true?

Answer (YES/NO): NO